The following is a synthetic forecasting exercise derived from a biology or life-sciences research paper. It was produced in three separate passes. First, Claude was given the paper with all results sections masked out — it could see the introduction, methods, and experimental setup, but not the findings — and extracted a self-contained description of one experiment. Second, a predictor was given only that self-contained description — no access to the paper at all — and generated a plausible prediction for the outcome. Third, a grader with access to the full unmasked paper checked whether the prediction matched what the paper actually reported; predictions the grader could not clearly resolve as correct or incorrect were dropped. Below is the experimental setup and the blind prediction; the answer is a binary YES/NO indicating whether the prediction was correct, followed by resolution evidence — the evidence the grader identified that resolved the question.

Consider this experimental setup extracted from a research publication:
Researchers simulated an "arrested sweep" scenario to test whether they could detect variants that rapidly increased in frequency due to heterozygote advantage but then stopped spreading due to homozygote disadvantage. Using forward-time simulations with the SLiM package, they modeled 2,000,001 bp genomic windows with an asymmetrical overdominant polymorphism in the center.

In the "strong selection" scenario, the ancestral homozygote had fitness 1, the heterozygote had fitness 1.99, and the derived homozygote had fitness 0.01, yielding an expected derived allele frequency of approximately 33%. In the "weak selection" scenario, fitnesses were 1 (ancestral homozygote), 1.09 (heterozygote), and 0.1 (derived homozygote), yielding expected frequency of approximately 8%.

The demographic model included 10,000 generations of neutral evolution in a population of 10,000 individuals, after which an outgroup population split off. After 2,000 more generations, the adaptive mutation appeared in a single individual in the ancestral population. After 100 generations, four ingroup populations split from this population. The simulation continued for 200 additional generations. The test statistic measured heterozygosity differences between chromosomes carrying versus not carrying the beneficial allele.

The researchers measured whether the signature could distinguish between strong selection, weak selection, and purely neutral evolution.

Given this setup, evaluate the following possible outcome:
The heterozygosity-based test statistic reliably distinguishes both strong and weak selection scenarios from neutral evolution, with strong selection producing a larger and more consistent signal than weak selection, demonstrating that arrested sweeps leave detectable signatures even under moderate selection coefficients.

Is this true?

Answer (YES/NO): YES